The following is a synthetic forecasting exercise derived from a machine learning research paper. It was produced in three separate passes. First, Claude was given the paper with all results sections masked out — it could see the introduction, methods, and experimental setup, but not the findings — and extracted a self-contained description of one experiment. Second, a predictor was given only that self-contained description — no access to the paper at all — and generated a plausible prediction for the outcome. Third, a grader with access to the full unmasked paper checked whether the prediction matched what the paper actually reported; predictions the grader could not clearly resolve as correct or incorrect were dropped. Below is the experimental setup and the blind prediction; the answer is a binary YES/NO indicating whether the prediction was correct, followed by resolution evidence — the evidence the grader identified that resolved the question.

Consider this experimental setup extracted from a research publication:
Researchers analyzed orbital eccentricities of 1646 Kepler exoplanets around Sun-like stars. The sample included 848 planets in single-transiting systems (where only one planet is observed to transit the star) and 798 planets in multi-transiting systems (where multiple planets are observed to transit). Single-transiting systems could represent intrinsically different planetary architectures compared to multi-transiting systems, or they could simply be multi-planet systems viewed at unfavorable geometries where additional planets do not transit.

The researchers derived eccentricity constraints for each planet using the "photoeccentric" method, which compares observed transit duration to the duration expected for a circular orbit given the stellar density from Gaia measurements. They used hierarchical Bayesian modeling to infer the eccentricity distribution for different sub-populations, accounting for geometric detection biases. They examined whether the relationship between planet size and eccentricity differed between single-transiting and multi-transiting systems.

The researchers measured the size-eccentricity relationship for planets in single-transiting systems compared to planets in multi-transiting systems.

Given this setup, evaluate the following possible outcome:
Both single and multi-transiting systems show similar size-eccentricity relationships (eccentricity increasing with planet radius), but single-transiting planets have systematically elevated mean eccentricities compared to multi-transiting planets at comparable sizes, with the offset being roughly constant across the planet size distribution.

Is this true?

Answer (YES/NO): YES